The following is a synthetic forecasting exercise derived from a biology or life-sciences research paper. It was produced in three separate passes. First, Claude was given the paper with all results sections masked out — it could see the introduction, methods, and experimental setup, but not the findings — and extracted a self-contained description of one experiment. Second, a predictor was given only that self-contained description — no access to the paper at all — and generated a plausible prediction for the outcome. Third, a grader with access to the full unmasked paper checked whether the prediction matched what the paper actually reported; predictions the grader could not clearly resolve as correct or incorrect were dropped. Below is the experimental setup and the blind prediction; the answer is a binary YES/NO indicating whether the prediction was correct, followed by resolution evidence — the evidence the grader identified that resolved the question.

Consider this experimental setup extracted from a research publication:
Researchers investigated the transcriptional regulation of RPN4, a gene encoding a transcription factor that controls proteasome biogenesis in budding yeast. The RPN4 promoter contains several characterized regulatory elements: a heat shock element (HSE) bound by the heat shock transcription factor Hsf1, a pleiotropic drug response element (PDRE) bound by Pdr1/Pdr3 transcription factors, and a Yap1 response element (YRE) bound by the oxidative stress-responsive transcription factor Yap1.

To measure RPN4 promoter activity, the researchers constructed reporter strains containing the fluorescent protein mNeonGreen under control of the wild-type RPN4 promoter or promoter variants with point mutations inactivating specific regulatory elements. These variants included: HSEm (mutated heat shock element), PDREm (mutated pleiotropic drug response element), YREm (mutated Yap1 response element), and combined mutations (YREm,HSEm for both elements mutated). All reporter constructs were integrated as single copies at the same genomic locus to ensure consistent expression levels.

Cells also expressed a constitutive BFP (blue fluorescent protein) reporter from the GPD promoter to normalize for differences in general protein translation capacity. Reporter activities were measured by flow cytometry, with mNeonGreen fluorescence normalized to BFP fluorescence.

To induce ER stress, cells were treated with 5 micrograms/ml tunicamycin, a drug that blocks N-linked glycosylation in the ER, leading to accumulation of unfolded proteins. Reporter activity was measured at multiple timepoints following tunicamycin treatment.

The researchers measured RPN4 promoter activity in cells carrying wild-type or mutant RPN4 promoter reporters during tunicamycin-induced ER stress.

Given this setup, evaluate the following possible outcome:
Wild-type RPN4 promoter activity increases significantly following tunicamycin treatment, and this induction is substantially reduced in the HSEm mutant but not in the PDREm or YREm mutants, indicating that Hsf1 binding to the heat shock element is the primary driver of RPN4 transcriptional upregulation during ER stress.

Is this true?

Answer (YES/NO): NO